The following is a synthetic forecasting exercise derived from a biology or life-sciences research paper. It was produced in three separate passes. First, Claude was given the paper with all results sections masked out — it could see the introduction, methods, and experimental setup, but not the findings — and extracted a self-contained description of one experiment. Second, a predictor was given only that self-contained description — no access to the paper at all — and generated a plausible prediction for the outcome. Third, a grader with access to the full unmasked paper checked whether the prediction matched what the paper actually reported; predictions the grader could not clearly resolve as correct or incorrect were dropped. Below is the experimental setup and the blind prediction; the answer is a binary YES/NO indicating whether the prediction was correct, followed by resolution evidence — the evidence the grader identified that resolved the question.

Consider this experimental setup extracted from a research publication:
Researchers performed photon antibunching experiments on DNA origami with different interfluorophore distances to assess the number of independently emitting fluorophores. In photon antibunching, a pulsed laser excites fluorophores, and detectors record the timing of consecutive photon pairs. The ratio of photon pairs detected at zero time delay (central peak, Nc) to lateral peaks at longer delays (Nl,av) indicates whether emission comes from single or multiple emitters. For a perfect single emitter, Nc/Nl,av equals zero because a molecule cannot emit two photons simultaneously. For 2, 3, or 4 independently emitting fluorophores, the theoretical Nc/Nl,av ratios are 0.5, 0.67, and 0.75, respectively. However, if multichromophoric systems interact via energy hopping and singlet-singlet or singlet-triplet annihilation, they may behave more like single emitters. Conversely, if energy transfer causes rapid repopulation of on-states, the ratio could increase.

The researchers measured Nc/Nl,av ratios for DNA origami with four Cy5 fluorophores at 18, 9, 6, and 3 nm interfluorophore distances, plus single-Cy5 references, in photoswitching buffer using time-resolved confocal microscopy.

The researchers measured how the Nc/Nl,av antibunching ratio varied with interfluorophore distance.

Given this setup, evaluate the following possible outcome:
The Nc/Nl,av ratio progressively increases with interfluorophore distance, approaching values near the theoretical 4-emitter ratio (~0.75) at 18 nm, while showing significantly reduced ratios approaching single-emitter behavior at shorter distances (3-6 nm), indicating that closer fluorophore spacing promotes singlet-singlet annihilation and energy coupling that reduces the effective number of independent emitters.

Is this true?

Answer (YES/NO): NO